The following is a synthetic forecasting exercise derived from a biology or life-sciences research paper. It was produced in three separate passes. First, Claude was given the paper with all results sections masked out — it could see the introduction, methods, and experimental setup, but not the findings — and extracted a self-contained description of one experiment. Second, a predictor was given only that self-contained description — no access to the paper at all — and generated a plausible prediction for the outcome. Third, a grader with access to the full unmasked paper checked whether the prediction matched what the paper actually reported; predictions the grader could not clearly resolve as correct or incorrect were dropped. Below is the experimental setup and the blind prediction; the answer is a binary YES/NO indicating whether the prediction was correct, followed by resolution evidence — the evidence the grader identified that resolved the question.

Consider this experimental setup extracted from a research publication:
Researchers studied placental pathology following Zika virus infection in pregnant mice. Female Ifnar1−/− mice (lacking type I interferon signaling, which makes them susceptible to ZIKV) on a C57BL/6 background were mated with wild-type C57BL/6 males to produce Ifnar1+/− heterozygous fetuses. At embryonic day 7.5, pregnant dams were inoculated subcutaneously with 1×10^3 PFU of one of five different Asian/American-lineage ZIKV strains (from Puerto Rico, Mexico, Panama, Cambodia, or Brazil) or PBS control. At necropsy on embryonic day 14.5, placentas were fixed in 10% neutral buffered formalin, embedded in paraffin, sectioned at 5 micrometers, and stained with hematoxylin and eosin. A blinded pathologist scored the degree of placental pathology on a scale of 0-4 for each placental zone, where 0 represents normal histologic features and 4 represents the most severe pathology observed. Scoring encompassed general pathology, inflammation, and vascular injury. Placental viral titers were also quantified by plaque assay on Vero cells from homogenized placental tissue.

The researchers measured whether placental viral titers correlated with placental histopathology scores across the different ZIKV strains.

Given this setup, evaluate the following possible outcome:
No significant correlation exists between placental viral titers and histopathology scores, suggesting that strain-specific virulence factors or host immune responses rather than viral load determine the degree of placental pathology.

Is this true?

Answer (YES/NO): YES